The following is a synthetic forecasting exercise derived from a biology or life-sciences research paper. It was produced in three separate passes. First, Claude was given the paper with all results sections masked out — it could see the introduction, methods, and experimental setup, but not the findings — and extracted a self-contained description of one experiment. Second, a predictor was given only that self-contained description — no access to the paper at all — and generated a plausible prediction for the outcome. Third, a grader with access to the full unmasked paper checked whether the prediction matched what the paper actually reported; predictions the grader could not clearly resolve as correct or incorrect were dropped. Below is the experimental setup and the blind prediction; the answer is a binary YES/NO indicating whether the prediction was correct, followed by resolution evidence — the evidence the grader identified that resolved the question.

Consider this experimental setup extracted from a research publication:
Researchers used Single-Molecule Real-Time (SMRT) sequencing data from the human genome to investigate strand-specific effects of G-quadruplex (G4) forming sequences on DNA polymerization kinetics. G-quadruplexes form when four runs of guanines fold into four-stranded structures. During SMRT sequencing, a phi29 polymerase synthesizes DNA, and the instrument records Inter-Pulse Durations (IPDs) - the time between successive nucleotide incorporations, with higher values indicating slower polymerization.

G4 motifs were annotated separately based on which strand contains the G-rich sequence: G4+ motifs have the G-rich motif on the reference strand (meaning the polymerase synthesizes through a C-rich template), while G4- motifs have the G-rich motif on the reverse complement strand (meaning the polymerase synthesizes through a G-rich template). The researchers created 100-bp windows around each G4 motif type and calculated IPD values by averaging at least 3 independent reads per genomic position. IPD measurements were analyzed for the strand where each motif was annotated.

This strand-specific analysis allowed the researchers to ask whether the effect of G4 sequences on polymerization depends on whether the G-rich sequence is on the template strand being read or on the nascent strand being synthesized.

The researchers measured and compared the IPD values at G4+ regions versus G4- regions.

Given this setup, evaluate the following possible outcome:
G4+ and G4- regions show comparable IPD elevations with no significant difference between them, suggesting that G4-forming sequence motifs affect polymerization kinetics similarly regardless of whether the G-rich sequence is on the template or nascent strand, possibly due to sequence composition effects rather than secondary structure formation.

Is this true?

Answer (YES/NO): NO